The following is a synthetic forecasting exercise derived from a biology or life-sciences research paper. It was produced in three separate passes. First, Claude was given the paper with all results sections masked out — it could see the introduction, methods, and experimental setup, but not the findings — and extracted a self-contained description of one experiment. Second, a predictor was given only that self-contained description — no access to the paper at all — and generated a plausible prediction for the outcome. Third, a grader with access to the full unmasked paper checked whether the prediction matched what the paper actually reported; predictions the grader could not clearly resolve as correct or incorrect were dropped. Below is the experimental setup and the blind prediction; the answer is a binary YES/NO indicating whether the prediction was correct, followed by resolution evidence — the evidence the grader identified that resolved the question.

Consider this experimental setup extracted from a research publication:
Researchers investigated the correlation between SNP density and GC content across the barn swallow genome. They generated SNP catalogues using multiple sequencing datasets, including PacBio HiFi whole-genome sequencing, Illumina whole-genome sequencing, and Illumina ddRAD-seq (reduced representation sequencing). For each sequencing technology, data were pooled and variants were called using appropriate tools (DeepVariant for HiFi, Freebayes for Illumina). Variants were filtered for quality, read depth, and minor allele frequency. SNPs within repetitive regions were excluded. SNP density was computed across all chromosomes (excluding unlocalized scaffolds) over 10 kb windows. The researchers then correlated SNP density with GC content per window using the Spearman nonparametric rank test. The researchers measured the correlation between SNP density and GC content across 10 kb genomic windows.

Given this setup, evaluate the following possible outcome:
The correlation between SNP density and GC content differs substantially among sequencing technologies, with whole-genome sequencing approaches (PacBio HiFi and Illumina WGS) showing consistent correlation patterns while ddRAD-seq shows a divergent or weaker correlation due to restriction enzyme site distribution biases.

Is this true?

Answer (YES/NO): NO